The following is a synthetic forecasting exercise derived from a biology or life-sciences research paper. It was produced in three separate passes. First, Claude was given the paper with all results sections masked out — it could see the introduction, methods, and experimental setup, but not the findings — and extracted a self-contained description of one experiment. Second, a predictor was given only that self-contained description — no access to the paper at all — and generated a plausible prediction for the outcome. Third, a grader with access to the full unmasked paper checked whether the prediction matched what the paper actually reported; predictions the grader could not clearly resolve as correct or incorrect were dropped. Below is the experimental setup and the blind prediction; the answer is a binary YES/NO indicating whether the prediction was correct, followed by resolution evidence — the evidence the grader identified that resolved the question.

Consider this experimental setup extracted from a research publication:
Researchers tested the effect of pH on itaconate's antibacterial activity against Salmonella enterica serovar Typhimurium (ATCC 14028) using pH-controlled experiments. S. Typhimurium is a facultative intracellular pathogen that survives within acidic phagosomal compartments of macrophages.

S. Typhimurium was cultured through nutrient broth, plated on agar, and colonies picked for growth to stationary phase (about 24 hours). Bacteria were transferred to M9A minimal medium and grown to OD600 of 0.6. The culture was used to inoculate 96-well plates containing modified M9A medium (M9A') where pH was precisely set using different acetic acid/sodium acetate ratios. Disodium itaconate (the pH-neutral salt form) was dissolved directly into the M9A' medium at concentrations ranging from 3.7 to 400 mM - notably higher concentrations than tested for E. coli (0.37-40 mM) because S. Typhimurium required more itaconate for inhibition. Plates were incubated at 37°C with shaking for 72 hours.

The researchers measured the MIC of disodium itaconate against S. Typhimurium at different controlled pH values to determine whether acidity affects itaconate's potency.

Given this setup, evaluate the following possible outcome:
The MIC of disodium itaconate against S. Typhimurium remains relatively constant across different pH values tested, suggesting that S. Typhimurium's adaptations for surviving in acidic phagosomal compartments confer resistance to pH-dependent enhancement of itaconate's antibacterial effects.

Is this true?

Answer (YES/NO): NO